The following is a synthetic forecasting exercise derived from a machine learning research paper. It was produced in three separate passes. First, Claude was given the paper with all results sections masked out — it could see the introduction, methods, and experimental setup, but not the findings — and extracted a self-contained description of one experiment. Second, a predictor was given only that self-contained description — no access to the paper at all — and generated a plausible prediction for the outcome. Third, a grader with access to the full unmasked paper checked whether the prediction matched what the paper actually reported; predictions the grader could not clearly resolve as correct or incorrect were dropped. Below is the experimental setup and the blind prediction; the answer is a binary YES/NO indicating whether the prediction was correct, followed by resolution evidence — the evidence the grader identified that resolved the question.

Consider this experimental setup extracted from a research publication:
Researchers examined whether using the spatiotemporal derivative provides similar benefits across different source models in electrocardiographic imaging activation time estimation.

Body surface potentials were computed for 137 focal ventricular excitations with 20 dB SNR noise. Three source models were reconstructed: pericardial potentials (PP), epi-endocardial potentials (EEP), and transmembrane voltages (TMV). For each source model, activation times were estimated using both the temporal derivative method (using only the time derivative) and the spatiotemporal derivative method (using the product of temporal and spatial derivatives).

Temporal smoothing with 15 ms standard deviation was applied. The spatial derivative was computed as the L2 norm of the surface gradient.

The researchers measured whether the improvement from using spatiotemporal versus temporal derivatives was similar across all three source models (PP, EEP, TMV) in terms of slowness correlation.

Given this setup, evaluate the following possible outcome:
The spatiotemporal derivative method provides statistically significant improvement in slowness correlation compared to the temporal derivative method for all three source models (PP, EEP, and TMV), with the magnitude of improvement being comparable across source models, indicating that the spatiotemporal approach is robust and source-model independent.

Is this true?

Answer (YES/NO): YES